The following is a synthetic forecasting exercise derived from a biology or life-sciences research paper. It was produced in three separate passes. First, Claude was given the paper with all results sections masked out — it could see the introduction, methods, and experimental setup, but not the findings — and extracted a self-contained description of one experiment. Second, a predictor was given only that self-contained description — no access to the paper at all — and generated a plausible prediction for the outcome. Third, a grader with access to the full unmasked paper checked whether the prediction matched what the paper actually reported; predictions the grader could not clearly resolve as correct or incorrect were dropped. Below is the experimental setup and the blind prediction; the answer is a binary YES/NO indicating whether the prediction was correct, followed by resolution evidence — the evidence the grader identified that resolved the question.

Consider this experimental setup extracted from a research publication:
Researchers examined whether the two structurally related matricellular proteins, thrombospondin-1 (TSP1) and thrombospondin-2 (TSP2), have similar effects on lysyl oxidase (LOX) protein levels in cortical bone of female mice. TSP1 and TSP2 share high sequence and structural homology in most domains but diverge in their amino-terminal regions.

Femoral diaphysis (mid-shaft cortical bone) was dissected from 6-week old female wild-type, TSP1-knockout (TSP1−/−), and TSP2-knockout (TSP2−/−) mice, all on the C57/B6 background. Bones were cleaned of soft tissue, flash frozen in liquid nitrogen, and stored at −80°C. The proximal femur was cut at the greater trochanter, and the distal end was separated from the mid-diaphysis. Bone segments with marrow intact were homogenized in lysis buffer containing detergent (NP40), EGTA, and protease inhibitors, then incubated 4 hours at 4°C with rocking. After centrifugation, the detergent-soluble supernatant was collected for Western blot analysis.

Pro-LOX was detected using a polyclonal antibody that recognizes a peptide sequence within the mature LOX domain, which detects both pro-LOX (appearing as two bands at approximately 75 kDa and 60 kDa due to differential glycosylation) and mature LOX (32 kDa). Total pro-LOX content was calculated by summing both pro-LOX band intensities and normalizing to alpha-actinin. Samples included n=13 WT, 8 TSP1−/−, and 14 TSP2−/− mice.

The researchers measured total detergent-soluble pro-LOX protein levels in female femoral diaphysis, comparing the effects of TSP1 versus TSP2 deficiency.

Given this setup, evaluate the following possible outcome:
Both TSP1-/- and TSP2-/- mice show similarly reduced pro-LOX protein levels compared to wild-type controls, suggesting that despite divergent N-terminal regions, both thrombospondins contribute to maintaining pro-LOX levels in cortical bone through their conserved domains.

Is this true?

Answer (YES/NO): NO